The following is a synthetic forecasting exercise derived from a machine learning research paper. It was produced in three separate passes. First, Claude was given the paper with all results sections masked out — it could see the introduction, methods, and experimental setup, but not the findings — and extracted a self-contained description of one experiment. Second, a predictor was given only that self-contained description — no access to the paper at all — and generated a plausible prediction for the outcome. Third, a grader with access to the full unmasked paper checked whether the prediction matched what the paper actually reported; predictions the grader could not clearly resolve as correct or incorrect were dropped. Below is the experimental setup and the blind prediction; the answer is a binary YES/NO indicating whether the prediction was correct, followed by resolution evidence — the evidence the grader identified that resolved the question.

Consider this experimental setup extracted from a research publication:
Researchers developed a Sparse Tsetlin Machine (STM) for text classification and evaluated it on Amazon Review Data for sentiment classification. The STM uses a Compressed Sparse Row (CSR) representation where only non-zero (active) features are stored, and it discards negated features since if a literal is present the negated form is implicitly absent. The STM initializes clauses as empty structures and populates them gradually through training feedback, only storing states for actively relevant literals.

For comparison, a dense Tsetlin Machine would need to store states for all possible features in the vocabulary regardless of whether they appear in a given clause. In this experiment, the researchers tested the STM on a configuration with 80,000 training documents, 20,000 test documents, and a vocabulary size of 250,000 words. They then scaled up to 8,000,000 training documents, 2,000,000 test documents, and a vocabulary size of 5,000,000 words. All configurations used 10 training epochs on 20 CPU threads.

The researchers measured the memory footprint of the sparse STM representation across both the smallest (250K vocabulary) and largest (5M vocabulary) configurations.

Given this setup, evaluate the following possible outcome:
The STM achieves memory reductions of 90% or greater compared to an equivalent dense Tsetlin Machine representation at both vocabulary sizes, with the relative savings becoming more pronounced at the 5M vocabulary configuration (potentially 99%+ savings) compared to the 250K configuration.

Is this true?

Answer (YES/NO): YES